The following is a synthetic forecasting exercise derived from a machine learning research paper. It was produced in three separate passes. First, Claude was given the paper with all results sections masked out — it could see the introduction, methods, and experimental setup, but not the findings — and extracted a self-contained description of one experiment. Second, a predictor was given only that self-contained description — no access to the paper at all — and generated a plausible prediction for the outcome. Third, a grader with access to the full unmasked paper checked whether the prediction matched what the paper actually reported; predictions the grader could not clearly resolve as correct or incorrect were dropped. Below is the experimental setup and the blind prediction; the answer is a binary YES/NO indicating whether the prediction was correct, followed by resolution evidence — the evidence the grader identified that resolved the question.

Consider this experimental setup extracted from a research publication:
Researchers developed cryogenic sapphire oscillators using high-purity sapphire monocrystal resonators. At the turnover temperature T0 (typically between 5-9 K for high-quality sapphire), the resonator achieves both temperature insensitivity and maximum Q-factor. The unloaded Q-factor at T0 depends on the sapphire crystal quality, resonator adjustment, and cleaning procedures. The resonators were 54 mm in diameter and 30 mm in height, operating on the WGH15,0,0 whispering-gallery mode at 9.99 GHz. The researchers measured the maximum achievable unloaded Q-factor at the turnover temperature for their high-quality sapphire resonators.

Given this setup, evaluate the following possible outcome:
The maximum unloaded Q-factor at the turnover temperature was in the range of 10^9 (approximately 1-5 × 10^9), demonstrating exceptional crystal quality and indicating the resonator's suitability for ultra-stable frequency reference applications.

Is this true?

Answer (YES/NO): YES